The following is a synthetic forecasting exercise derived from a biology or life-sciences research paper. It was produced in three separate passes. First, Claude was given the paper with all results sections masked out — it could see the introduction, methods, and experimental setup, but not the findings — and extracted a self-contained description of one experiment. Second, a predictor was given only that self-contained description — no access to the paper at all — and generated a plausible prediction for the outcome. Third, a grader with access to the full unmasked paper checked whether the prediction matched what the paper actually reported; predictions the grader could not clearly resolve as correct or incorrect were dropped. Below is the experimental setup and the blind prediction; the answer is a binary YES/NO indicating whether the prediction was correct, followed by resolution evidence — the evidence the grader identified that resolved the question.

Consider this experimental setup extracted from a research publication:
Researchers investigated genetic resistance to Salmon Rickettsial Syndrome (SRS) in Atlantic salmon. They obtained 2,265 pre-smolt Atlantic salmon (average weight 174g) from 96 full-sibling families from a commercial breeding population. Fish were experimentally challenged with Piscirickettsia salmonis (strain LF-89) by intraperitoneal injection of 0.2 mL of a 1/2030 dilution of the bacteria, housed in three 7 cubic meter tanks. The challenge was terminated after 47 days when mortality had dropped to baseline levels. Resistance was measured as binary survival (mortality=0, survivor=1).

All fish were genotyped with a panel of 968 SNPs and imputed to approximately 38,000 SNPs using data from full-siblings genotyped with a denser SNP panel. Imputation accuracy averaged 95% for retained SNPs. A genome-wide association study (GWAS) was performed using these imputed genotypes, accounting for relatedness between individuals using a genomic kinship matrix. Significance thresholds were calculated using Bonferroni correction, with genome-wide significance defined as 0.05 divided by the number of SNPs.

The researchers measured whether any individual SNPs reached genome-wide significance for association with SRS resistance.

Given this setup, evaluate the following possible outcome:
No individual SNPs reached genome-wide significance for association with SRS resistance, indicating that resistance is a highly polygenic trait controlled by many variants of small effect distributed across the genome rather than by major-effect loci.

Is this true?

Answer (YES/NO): YES